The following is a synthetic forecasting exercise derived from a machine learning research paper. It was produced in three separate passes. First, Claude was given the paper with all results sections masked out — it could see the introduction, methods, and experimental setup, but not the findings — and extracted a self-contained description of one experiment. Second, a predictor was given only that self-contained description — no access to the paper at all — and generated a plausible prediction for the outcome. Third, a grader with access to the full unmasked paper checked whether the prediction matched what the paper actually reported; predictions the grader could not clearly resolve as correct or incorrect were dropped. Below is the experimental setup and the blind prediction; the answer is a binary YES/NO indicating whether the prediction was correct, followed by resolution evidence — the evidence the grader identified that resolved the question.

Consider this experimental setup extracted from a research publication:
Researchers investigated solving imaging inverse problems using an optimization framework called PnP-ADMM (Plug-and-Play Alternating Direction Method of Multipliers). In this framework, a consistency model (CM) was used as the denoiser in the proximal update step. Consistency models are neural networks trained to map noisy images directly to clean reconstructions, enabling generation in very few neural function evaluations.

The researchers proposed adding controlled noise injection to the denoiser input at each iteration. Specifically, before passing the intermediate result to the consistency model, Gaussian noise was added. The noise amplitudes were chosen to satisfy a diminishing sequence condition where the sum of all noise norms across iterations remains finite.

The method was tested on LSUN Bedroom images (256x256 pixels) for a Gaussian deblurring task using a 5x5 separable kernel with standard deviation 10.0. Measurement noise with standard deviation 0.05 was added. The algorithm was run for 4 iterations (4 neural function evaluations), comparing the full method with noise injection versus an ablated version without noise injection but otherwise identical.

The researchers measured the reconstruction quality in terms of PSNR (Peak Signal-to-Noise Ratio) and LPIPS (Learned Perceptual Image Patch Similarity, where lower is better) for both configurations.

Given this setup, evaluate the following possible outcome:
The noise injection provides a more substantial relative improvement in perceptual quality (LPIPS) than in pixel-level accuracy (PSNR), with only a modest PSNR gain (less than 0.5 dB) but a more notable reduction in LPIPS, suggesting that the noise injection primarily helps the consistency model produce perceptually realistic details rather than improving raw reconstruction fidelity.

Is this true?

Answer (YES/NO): YES